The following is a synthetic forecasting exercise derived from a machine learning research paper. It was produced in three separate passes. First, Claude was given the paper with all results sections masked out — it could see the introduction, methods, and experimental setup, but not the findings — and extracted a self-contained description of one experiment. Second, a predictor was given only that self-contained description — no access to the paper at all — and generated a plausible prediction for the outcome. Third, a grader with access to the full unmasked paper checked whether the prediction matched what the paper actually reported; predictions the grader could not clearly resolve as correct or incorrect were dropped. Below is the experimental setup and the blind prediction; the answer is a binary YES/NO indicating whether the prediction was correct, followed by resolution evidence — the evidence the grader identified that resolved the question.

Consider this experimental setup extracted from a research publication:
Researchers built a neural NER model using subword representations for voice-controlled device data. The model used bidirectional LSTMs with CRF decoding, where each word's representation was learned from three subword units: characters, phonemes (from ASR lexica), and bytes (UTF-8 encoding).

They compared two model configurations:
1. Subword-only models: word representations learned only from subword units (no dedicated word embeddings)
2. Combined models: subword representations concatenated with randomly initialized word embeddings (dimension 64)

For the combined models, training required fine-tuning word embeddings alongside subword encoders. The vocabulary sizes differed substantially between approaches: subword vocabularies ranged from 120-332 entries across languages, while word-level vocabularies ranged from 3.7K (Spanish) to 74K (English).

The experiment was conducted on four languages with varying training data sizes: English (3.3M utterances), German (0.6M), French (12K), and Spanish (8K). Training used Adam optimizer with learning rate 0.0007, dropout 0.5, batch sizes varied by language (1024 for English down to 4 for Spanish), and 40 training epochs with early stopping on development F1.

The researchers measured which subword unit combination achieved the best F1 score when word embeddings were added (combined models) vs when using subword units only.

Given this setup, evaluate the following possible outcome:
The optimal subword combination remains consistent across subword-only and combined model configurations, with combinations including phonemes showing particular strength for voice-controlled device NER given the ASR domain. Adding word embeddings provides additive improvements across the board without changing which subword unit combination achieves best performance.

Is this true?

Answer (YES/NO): NO